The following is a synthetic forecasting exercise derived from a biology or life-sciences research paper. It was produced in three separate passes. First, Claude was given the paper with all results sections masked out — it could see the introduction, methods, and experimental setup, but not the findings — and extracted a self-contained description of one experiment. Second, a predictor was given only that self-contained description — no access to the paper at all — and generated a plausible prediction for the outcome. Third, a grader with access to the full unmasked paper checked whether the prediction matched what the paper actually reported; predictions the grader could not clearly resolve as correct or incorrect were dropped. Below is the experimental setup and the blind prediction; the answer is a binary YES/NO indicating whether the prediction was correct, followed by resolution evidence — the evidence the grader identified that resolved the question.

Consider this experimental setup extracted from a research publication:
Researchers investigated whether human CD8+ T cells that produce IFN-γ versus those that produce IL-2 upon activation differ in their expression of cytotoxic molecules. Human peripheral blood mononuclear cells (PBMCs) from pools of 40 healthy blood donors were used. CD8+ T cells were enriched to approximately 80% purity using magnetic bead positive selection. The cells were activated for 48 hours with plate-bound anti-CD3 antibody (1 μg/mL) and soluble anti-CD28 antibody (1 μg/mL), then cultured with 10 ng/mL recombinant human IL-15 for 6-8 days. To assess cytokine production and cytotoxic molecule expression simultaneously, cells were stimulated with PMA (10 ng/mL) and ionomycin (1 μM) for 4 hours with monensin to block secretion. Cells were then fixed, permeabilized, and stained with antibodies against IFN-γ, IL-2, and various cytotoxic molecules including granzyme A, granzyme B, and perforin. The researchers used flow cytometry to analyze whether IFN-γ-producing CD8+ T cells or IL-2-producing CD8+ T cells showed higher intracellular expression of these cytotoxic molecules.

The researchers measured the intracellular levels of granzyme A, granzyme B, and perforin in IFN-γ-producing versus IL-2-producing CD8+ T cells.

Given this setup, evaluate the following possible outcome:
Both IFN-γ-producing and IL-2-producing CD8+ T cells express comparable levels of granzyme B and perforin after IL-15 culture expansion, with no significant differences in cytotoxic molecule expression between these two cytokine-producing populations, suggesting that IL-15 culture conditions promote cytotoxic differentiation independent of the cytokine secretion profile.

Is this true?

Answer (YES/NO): NO